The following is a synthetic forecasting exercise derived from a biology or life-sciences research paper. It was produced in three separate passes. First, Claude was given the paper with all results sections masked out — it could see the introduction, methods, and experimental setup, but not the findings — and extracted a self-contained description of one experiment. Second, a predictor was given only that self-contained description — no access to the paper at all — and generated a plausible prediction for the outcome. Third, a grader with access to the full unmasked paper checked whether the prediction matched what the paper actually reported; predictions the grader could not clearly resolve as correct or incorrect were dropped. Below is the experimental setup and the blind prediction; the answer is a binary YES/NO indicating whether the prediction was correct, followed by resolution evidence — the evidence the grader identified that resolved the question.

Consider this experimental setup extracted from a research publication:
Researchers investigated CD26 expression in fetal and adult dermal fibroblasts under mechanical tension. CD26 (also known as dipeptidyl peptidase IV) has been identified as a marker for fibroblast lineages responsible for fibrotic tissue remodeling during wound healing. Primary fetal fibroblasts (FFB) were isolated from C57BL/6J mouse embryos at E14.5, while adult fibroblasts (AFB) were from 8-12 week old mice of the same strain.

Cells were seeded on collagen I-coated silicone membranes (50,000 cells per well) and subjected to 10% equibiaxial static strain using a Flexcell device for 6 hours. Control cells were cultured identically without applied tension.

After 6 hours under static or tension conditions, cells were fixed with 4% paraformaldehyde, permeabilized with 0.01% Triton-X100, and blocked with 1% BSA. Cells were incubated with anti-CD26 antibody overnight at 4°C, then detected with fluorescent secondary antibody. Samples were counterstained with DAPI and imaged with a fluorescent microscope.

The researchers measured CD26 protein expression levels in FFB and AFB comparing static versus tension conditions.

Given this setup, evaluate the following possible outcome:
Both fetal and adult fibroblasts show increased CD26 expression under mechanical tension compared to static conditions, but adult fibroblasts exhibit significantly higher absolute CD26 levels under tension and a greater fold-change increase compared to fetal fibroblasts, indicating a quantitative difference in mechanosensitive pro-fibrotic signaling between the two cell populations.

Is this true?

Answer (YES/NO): NO